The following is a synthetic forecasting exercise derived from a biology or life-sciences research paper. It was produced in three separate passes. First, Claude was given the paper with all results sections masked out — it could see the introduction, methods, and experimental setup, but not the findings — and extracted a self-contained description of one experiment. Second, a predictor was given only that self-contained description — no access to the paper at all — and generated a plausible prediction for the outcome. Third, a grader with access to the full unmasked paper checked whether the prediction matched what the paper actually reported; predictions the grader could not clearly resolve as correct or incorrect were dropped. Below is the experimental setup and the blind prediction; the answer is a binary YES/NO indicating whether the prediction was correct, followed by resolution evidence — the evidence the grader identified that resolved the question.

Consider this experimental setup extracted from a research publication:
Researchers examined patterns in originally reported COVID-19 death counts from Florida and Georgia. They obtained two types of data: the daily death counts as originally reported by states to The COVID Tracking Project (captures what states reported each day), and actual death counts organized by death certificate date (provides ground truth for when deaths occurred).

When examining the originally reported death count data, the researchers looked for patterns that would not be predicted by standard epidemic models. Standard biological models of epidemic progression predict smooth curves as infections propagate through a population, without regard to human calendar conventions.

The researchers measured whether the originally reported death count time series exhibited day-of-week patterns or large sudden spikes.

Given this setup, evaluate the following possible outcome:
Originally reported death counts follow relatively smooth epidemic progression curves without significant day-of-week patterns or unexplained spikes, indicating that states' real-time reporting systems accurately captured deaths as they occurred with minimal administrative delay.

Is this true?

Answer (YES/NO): NO